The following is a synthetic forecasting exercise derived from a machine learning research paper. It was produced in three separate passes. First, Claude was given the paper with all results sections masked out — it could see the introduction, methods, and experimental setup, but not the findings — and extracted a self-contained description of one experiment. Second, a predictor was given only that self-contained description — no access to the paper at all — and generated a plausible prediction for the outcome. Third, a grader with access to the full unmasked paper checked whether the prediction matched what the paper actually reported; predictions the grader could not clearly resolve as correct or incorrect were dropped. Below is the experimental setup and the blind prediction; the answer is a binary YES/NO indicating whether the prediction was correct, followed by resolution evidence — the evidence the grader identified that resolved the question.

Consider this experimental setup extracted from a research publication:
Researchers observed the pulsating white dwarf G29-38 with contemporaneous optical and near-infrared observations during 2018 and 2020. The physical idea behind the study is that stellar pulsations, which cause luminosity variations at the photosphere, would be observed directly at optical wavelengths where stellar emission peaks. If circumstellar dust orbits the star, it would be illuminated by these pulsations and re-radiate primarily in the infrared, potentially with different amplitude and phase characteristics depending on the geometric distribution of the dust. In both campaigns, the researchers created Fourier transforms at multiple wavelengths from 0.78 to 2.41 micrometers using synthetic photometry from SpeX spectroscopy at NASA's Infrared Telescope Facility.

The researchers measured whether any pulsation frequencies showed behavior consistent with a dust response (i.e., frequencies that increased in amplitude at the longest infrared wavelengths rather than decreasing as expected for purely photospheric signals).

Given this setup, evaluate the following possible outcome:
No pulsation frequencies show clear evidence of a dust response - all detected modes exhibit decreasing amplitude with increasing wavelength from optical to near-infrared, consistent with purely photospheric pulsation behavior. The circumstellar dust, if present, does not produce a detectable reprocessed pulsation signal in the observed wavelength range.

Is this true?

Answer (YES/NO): NO